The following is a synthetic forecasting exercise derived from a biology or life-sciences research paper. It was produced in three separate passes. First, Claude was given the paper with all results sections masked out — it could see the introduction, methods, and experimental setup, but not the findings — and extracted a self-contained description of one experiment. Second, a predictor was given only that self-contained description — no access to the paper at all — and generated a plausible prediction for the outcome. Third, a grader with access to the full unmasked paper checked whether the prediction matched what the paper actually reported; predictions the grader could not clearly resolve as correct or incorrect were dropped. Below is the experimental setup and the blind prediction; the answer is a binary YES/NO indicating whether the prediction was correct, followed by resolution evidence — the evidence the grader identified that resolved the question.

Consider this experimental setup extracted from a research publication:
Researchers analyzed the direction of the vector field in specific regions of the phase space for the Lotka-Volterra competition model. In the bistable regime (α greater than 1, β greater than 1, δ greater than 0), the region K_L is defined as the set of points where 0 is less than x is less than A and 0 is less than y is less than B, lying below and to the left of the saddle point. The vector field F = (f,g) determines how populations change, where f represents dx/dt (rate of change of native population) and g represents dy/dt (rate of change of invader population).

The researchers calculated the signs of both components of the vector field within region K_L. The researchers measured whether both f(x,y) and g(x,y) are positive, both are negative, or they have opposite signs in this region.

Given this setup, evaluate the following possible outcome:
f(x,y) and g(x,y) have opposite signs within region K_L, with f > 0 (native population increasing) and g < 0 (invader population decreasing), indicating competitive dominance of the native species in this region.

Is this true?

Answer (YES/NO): NO